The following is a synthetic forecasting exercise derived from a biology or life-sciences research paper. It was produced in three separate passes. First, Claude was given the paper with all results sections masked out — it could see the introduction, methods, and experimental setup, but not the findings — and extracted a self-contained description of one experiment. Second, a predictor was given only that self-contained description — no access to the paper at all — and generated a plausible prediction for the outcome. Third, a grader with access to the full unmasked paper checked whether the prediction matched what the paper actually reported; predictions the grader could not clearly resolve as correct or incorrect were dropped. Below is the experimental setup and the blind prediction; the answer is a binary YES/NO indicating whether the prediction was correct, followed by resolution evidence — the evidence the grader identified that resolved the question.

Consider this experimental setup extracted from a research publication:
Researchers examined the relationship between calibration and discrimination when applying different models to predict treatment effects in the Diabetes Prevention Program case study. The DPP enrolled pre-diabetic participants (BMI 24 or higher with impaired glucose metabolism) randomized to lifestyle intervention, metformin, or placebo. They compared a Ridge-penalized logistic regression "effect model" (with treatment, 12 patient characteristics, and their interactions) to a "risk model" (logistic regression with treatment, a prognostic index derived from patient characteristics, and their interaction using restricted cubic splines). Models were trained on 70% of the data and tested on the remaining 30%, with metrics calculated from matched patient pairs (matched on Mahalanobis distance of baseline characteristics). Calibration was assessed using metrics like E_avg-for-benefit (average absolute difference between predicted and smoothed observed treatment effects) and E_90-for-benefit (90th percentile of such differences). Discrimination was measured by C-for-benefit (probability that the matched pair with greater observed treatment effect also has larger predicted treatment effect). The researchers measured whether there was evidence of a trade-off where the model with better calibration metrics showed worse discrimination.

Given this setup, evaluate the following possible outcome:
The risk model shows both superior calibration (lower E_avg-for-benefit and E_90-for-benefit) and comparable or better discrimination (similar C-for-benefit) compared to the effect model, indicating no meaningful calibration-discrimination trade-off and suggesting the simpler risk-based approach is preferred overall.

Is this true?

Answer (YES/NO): NO